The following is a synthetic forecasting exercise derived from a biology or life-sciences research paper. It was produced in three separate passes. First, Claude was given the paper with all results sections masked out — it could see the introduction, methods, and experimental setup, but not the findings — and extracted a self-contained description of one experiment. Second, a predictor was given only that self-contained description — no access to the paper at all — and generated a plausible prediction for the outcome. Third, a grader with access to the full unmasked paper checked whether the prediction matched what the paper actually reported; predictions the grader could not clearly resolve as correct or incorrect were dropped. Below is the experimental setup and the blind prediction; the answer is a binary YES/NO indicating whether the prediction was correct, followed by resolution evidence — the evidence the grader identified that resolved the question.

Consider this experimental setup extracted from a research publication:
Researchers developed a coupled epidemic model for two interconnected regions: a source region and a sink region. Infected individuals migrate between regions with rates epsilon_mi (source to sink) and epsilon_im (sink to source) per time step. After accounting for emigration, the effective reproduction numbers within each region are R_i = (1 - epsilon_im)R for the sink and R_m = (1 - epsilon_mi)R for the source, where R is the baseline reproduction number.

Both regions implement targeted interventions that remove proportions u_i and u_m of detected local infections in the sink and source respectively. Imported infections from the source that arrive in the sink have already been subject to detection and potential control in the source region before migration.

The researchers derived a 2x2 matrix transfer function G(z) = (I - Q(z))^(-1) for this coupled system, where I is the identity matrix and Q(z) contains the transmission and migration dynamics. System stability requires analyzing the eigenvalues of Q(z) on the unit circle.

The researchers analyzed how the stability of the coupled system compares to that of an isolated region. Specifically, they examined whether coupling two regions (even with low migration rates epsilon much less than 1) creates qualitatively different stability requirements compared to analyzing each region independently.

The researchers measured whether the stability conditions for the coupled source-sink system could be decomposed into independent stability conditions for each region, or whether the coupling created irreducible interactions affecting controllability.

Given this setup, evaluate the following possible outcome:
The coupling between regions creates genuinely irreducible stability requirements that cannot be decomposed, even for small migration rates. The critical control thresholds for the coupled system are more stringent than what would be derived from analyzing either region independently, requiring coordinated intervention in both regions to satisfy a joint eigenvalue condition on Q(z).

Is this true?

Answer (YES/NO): NO